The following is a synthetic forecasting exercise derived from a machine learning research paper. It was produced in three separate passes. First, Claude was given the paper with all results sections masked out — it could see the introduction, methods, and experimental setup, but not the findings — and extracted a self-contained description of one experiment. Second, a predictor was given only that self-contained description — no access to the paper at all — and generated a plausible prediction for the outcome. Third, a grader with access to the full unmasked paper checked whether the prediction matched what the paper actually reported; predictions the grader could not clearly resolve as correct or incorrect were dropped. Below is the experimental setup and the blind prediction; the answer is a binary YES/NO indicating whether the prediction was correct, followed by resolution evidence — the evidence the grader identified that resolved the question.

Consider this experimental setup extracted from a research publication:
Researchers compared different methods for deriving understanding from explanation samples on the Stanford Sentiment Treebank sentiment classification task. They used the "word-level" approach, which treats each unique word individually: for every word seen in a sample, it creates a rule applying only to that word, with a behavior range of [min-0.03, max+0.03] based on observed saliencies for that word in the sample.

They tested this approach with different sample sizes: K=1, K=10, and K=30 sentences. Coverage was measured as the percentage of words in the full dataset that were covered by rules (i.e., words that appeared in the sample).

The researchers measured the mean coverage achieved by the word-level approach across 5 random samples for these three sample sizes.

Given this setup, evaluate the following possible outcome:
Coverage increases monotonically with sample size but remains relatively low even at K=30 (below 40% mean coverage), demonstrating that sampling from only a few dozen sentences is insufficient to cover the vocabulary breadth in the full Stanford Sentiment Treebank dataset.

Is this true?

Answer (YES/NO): NO